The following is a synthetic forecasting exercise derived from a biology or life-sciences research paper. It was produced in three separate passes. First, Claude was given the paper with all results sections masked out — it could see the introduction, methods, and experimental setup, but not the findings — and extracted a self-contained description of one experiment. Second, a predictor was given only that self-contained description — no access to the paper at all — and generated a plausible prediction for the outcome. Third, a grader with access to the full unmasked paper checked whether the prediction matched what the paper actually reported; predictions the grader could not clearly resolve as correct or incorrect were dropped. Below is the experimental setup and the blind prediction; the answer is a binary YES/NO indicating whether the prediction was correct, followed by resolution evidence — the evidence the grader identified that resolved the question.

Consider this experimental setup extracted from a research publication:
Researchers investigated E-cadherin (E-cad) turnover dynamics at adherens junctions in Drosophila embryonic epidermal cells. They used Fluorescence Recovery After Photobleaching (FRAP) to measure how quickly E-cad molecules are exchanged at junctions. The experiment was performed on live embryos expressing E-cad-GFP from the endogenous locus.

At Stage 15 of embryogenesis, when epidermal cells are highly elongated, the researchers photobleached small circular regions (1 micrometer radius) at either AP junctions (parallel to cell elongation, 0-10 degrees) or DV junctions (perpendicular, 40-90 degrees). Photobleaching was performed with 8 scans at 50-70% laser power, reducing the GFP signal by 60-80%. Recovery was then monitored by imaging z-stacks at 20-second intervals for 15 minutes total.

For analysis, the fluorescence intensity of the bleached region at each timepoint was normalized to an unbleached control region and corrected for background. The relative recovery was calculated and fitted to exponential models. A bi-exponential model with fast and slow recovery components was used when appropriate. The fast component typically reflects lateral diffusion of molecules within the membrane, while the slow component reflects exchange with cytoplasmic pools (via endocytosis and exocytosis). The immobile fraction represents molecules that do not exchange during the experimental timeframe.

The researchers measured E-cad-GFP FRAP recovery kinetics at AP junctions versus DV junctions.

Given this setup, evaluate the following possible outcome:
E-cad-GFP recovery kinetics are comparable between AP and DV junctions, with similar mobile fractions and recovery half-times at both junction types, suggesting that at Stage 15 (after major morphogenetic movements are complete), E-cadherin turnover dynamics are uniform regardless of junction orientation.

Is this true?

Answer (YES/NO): NO